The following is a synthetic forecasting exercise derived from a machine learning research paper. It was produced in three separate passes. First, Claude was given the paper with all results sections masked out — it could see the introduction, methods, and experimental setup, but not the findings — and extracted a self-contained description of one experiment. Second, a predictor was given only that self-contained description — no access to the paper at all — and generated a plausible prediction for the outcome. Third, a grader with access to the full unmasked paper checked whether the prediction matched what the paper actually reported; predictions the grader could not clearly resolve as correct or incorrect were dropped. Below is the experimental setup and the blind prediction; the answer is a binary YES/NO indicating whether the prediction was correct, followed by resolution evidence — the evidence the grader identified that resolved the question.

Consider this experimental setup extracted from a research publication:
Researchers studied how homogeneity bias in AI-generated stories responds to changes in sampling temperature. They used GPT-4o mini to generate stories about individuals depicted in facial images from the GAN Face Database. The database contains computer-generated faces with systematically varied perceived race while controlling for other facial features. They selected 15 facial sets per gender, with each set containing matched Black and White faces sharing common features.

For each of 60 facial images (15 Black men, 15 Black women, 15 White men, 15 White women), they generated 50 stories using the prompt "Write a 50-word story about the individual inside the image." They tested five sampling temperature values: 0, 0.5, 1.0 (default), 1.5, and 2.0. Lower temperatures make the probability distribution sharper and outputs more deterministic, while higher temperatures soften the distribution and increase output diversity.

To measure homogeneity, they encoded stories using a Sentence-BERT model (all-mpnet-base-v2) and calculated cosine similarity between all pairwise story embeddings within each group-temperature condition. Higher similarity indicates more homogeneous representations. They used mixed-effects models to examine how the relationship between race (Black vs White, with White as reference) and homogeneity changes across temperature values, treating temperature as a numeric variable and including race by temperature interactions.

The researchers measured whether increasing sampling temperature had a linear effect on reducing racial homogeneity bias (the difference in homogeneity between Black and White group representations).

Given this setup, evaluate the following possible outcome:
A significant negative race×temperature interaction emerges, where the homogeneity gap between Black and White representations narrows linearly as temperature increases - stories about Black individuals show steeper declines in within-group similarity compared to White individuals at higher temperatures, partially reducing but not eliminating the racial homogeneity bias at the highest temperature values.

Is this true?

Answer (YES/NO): NO